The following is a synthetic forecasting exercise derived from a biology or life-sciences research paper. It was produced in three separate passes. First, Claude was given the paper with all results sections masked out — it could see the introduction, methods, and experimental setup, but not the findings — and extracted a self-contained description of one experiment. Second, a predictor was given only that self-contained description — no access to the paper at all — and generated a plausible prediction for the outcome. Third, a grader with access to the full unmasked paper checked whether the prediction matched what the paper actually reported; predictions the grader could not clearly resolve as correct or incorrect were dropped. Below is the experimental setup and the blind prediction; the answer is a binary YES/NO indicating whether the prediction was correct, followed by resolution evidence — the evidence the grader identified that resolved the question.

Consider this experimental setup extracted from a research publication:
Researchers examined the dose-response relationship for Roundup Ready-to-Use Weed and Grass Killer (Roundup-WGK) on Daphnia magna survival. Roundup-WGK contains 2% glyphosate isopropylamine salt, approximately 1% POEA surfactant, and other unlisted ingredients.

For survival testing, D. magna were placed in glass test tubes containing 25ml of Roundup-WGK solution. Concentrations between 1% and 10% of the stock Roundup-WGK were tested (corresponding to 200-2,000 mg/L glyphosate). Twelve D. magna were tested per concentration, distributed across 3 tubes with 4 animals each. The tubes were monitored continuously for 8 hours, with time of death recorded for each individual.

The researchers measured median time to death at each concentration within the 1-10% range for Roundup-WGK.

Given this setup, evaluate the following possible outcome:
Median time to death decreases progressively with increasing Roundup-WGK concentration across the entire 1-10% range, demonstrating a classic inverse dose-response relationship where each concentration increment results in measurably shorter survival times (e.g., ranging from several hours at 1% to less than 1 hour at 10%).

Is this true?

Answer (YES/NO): NO